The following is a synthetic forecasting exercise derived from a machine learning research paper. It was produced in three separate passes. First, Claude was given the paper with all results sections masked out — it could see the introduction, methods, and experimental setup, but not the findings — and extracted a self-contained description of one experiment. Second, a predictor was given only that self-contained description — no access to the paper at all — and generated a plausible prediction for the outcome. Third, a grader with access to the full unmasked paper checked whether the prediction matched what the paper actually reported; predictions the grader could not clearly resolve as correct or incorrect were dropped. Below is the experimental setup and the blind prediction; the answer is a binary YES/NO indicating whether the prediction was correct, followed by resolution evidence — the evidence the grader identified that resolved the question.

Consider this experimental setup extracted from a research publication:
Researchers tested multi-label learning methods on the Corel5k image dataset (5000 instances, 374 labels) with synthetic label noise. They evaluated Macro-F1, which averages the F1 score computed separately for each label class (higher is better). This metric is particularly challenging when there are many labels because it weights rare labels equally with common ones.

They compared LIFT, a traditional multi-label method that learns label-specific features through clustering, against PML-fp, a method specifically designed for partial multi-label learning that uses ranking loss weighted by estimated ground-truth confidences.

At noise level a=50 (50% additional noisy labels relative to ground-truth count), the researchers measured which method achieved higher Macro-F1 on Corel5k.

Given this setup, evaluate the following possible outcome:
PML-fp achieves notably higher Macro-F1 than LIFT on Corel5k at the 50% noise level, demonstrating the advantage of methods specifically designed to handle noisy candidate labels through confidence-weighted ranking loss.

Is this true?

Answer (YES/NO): NO